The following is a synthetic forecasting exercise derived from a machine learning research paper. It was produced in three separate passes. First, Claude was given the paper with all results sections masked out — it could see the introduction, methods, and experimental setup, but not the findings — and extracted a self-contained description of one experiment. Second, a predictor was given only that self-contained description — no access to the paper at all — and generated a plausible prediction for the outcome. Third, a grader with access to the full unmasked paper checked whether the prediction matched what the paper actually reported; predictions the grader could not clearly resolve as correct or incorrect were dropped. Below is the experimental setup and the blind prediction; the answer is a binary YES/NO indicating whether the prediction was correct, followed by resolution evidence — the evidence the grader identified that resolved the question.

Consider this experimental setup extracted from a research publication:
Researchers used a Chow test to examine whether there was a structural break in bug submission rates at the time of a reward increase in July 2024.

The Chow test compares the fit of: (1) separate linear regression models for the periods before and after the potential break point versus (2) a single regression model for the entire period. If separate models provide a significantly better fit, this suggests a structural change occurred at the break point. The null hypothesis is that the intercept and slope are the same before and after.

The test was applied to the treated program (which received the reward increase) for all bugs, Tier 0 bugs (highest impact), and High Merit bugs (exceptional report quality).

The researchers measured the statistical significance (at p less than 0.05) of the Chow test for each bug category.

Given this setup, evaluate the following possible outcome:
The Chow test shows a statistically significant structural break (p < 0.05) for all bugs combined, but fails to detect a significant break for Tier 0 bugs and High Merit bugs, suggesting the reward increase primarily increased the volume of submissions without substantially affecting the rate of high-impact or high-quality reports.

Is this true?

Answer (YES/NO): NO